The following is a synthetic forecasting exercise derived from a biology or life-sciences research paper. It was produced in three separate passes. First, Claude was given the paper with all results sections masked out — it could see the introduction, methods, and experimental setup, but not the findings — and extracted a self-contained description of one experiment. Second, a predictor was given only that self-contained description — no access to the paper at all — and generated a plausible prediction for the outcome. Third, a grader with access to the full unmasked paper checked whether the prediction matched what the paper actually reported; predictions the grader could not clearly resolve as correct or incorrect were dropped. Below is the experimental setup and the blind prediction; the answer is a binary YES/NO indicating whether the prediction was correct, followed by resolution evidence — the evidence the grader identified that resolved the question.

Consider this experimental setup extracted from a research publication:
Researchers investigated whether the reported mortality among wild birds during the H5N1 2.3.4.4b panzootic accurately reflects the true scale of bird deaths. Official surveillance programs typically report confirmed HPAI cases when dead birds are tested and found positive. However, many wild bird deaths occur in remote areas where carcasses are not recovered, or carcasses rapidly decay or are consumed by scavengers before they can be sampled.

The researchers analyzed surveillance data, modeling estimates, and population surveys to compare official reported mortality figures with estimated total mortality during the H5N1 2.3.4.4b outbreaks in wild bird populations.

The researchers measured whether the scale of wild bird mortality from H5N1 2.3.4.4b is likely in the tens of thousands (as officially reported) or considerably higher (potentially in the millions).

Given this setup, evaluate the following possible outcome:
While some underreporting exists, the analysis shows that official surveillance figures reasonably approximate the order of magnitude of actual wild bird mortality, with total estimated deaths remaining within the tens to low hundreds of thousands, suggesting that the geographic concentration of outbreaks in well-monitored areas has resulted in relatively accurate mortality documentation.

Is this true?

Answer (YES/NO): NO